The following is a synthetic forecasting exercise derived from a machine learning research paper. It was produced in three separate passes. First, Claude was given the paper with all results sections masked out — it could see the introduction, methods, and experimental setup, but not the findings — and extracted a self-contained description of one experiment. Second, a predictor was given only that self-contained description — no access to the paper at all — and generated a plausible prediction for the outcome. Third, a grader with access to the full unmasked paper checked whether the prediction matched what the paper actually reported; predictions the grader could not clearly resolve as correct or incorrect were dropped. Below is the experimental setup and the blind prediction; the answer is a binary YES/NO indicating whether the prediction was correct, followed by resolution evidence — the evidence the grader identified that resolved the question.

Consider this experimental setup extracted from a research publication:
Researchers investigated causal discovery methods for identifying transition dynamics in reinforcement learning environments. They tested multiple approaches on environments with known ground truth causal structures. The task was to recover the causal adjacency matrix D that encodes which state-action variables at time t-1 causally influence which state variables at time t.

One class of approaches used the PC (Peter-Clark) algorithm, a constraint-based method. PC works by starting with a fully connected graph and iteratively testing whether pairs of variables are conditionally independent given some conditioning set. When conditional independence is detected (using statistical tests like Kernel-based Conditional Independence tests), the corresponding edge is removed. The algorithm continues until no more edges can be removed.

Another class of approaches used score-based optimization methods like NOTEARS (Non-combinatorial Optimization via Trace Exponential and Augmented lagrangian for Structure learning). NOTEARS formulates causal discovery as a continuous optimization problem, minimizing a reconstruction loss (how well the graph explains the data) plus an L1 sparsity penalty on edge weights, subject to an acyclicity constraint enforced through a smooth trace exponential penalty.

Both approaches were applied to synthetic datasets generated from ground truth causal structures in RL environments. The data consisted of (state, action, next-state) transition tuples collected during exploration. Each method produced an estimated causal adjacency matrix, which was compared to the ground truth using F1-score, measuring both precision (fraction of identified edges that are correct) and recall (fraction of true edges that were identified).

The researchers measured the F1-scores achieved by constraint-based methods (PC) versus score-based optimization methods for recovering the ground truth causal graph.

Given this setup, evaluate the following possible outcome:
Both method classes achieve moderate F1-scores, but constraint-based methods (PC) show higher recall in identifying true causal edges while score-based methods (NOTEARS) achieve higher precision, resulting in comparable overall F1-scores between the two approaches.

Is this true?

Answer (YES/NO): NO